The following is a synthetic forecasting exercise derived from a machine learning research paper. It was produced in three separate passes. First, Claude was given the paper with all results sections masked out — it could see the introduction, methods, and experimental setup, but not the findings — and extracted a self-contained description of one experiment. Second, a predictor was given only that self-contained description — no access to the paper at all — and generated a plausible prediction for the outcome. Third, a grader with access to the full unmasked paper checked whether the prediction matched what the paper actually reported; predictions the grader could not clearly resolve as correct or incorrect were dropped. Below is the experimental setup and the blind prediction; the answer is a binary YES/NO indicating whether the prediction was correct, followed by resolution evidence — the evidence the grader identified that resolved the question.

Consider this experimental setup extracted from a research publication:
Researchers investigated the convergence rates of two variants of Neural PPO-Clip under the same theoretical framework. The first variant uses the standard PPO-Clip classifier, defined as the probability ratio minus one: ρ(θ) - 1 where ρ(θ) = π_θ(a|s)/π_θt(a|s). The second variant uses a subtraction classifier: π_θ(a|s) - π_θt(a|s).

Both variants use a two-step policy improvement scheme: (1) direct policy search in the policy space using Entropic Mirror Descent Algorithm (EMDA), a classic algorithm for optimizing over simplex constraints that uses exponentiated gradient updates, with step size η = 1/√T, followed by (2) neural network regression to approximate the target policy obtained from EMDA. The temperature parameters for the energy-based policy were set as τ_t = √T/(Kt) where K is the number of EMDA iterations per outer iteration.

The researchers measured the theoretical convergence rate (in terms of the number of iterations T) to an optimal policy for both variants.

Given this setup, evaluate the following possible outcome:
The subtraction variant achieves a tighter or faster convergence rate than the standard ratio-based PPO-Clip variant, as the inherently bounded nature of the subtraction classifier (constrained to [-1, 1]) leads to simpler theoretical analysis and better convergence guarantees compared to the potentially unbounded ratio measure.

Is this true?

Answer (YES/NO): NO